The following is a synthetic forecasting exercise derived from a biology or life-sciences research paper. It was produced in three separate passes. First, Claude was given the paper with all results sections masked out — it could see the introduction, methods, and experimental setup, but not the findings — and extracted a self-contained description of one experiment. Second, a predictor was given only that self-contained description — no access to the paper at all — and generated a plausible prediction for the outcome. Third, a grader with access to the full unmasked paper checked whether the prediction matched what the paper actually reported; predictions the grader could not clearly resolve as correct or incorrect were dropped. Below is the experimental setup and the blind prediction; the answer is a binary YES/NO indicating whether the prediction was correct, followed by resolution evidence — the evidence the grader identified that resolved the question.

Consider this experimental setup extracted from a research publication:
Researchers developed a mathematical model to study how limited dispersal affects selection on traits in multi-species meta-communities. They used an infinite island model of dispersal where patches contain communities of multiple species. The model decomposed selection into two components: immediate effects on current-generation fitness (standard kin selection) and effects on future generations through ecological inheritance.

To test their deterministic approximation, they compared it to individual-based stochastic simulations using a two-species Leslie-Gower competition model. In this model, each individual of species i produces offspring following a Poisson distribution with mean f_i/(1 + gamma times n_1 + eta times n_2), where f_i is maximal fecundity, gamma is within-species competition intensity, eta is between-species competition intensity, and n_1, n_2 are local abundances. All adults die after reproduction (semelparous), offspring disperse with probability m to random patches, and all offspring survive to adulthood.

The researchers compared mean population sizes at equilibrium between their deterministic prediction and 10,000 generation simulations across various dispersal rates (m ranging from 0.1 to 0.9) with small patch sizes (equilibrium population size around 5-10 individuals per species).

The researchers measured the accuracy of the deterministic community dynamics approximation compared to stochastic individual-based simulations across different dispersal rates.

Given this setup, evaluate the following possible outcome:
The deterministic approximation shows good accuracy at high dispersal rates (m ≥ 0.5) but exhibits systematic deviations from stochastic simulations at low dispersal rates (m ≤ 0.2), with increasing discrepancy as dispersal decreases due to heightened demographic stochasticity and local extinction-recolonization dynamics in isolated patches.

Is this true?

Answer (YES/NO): NO